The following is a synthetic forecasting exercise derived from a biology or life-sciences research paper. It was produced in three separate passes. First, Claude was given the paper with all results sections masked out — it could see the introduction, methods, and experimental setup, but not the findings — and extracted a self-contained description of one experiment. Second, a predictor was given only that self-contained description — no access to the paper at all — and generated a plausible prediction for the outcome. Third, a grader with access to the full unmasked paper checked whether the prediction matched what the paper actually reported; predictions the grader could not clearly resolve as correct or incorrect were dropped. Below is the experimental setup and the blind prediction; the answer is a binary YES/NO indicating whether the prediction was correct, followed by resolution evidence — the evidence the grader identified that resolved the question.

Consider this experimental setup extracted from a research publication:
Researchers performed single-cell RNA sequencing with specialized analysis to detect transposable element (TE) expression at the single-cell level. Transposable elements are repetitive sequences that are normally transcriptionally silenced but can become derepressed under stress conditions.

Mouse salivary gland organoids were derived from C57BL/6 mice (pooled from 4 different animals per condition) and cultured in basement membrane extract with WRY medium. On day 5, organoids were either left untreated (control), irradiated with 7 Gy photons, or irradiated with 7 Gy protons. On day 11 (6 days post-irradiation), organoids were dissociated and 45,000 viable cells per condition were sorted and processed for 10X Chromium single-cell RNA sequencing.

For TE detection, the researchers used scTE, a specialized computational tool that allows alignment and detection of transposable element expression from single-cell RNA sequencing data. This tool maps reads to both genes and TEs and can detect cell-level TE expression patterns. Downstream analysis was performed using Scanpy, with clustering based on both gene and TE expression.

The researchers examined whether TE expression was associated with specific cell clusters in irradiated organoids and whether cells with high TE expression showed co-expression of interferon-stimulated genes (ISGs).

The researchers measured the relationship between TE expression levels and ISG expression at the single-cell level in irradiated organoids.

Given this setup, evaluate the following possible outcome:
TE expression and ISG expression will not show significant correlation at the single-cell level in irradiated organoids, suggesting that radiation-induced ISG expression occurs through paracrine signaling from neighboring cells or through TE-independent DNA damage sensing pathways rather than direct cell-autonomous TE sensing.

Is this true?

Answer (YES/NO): NO